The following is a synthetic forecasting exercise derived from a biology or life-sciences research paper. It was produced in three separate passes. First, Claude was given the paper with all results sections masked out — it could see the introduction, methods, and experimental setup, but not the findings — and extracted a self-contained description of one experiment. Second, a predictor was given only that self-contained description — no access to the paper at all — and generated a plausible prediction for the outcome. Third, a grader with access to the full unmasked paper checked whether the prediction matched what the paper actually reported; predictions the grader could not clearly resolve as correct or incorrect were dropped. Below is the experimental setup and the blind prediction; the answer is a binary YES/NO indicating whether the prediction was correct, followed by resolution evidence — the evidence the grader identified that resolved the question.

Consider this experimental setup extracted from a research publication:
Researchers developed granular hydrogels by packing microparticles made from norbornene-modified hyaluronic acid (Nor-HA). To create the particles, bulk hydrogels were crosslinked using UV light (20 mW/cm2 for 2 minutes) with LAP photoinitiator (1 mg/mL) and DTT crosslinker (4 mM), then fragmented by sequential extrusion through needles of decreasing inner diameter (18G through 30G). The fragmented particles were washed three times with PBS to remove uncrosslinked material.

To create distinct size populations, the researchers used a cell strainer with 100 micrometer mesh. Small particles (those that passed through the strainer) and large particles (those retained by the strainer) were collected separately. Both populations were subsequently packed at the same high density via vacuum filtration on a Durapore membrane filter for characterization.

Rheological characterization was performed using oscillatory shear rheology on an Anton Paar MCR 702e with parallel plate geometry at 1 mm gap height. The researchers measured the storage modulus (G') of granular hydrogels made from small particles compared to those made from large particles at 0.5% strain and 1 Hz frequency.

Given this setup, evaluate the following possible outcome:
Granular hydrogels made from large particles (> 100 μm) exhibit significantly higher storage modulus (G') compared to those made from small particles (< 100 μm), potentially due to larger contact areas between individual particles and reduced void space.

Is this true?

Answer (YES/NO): YES